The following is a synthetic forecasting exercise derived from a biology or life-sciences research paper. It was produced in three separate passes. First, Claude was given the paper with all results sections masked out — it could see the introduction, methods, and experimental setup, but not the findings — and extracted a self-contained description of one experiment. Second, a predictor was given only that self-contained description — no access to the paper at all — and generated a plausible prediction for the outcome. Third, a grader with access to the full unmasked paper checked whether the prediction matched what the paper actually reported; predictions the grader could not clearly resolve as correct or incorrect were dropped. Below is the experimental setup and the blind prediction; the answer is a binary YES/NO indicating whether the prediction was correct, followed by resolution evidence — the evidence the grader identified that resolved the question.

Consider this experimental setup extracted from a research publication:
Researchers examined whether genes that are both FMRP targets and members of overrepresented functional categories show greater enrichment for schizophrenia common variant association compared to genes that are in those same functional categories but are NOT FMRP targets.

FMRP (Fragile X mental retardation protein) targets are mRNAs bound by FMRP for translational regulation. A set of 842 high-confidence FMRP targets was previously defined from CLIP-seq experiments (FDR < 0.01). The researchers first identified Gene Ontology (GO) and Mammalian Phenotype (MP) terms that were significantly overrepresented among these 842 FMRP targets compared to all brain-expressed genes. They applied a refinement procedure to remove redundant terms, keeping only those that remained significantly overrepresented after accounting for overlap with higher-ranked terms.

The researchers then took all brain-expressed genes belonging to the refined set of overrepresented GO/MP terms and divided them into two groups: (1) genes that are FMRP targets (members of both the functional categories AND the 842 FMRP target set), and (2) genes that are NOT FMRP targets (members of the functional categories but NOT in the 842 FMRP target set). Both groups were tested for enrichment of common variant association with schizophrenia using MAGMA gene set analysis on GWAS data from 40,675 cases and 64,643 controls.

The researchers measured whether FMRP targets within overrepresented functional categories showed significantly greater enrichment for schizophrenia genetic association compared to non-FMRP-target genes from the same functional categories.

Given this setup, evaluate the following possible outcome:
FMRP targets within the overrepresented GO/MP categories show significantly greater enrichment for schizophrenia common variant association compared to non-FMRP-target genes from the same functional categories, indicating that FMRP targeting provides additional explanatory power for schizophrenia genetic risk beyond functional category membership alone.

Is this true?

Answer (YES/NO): YES